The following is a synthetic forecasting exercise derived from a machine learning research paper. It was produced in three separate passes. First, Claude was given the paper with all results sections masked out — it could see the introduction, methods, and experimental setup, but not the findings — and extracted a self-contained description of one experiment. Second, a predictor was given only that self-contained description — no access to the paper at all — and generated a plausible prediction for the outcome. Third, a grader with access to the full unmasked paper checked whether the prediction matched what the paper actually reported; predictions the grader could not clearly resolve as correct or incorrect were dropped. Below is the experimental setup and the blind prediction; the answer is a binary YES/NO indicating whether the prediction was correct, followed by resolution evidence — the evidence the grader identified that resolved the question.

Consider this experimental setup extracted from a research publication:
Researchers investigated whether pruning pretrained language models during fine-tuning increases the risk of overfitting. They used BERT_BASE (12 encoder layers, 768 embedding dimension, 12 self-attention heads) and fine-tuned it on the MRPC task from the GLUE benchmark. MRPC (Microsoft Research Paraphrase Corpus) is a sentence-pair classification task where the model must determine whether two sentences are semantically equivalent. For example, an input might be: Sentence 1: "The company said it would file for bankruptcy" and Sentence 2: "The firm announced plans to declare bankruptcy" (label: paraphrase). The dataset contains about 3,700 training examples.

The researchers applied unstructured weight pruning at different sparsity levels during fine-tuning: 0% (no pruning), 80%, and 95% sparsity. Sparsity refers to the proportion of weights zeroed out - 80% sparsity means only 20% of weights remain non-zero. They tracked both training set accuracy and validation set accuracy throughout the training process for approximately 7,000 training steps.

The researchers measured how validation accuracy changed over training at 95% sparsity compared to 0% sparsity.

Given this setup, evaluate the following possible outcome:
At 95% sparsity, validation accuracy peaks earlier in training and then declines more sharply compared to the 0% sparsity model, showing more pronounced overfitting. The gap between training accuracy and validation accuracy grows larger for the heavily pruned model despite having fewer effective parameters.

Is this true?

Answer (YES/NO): YES